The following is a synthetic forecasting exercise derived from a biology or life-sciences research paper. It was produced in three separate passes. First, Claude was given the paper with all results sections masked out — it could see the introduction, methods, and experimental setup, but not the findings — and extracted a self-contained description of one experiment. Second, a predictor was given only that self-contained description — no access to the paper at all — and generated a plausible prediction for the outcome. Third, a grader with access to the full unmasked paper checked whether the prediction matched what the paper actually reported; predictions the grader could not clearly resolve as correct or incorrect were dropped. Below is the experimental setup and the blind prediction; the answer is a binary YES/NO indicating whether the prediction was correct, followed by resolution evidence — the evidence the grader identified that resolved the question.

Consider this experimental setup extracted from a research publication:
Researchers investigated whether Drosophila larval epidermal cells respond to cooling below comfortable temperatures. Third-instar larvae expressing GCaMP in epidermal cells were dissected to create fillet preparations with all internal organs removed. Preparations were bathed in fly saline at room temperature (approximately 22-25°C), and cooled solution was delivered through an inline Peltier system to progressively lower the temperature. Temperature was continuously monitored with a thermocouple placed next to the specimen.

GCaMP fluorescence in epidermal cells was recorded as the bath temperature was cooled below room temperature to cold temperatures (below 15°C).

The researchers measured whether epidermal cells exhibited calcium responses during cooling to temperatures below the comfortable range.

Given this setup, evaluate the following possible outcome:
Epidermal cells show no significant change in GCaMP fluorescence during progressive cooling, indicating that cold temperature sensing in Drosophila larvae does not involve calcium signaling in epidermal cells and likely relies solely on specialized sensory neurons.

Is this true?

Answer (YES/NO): NO